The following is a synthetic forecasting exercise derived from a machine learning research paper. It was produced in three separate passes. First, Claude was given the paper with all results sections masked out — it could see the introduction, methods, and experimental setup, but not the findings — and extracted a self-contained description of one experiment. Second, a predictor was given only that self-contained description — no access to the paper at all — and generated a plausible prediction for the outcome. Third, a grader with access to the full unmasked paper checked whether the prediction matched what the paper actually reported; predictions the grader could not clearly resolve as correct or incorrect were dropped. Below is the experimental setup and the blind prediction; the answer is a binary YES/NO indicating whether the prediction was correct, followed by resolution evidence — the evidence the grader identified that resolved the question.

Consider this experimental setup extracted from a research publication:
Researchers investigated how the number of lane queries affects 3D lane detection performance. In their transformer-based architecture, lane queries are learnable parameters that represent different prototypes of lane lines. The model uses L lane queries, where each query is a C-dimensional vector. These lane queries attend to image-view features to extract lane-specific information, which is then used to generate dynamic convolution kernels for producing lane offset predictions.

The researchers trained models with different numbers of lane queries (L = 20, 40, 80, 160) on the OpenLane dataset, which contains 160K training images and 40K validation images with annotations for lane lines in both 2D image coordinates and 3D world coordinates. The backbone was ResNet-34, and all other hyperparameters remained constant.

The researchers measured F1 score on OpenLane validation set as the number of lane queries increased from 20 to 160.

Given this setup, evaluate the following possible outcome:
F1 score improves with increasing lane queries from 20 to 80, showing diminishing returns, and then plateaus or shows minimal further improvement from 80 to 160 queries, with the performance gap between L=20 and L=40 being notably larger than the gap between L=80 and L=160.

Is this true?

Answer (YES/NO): YES